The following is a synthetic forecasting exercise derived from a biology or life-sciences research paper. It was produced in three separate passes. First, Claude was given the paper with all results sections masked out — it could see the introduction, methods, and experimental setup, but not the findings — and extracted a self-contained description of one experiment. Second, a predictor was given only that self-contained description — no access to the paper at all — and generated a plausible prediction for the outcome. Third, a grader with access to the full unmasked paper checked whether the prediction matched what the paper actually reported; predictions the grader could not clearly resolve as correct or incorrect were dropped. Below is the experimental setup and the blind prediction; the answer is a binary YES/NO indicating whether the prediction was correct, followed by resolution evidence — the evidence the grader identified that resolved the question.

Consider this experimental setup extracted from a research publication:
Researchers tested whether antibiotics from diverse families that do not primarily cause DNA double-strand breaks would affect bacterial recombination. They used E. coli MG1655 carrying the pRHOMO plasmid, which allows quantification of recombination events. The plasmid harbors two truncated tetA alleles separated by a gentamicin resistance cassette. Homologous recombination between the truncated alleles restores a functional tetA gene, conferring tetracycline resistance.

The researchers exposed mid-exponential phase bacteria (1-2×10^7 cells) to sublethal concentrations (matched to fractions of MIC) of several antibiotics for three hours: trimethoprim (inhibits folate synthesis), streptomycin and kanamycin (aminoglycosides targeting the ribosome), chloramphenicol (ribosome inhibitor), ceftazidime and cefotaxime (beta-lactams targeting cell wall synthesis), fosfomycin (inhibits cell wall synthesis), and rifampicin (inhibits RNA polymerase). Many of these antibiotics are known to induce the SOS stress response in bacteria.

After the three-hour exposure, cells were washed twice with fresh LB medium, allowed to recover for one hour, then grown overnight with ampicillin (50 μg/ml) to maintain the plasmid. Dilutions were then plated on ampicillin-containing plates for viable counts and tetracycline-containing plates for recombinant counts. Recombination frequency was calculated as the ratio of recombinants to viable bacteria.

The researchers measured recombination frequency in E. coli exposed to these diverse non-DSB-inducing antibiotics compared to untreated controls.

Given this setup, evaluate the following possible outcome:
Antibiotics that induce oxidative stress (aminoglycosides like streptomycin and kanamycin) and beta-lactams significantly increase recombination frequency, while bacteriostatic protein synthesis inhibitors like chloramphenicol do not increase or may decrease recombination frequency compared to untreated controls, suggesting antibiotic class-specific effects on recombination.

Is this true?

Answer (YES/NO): NO